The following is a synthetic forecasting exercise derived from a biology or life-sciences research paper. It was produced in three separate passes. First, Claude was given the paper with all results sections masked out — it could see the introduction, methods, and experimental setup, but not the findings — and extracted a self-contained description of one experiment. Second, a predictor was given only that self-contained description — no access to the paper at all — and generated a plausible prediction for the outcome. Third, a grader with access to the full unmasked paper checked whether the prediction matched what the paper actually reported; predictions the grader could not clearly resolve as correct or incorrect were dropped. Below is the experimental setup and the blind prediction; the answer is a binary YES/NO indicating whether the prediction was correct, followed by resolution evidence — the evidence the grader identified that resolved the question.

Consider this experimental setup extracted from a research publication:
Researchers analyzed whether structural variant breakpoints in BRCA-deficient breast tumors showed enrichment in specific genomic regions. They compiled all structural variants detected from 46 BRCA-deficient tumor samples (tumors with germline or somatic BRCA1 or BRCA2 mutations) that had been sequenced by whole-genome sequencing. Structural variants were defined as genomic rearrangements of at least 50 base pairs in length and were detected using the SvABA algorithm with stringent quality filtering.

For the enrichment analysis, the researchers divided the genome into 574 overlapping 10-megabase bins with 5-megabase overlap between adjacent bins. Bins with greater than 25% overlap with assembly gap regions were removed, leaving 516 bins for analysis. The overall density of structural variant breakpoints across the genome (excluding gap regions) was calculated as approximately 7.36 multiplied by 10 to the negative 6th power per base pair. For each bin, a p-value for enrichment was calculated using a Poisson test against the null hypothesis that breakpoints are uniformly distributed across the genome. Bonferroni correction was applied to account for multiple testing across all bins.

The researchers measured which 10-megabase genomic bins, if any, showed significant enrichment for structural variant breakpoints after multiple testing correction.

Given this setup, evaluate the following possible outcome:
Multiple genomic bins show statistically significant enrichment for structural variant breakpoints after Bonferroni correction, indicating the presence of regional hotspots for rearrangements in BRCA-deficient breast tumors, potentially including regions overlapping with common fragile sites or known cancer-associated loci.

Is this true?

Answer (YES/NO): YES